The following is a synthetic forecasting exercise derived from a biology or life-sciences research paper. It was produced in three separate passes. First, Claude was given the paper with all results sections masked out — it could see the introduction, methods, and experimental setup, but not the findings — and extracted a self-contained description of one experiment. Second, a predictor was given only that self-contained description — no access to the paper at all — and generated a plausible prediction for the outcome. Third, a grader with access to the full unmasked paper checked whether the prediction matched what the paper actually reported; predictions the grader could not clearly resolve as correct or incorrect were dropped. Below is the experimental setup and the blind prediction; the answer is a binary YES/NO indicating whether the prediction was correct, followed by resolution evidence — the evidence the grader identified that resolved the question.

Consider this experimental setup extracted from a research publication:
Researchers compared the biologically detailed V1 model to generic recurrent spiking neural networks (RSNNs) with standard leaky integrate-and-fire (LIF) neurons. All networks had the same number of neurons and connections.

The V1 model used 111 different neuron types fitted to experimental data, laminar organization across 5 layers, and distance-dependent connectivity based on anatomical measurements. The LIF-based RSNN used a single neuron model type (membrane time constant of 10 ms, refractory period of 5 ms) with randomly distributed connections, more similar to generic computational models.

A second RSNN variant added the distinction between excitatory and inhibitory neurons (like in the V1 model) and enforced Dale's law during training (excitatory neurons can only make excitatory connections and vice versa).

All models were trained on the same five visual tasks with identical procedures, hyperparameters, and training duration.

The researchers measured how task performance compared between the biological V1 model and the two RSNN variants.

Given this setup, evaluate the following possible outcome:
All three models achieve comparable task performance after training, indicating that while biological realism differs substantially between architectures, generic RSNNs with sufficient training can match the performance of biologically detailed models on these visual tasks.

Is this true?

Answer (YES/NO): NO